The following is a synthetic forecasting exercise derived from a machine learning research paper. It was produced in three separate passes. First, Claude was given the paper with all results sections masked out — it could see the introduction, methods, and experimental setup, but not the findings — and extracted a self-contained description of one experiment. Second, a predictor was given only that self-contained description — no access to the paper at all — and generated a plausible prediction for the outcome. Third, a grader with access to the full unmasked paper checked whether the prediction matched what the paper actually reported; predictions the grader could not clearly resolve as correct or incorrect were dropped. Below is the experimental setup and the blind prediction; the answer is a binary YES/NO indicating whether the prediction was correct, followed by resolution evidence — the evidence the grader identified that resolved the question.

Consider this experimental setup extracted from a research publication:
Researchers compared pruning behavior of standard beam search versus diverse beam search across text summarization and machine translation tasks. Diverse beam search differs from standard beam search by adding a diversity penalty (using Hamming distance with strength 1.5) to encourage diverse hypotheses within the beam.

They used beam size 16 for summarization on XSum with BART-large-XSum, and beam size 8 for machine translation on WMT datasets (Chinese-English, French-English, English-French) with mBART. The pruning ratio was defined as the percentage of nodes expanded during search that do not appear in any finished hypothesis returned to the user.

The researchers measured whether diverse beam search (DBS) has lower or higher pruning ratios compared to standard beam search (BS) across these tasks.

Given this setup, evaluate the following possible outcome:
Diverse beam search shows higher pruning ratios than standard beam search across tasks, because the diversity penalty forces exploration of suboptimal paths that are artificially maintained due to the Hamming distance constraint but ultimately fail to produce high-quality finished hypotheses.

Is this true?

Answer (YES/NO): NO